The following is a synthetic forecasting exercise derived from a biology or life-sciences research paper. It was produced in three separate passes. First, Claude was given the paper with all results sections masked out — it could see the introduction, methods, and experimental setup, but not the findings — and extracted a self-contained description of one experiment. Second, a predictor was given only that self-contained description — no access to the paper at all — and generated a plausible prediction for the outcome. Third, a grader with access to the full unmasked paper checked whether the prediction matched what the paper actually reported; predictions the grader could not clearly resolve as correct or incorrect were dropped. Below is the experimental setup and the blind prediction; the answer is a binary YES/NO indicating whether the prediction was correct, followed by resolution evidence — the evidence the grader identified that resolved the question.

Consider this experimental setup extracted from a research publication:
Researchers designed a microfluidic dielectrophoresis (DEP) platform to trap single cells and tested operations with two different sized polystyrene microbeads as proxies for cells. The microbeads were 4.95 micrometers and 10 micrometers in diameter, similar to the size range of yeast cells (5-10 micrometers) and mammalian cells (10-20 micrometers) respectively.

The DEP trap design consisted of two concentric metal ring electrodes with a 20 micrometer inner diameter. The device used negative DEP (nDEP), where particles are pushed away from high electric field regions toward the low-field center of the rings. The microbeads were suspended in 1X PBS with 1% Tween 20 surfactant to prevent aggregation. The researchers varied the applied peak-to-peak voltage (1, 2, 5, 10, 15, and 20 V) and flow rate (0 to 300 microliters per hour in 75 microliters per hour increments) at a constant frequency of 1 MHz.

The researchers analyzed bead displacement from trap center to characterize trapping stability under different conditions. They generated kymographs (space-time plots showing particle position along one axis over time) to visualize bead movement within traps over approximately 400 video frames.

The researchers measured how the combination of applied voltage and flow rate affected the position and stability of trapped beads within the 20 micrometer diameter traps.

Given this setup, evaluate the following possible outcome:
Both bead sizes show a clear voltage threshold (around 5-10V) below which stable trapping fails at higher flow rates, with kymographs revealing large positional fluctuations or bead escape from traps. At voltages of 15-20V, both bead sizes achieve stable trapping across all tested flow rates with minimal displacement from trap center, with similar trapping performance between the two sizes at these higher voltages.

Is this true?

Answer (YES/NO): NO